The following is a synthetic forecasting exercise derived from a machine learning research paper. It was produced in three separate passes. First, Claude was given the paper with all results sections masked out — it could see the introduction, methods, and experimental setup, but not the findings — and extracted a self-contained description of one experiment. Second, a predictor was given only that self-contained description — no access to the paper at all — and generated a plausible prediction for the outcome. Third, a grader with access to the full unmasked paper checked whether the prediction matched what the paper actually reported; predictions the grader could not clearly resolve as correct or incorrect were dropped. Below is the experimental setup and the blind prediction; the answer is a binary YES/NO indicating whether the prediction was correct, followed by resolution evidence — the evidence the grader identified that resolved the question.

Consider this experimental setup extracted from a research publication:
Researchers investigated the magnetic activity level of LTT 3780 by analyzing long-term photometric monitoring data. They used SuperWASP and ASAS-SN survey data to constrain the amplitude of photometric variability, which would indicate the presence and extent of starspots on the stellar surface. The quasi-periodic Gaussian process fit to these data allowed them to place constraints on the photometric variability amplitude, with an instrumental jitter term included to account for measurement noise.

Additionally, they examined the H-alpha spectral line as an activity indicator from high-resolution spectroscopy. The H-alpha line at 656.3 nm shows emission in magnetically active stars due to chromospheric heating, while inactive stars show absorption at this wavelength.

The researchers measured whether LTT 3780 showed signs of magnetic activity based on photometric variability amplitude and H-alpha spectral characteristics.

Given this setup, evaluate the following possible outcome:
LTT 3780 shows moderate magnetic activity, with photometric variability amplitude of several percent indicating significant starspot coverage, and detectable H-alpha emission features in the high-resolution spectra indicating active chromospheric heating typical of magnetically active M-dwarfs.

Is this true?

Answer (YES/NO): NO